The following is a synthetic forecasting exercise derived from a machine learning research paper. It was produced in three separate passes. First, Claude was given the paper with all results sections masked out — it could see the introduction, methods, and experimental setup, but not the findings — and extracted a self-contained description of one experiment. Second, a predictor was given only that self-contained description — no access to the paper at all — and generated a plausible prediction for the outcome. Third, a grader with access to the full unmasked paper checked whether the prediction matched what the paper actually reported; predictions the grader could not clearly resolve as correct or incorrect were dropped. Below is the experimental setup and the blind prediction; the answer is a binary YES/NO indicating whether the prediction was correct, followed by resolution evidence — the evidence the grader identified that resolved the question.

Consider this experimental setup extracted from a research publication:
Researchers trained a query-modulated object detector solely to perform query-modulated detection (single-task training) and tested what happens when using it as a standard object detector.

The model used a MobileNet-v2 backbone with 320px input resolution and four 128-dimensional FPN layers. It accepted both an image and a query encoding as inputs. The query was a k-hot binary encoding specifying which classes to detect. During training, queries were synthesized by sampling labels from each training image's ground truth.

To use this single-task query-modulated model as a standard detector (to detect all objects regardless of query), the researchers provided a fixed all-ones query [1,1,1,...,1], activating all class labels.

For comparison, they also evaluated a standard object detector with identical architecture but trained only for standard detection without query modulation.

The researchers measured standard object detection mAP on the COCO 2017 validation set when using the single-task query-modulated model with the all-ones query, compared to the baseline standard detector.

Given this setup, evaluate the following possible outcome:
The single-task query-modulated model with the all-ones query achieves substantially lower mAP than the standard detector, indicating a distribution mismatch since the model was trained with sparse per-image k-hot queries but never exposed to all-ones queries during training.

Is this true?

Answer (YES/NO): YES